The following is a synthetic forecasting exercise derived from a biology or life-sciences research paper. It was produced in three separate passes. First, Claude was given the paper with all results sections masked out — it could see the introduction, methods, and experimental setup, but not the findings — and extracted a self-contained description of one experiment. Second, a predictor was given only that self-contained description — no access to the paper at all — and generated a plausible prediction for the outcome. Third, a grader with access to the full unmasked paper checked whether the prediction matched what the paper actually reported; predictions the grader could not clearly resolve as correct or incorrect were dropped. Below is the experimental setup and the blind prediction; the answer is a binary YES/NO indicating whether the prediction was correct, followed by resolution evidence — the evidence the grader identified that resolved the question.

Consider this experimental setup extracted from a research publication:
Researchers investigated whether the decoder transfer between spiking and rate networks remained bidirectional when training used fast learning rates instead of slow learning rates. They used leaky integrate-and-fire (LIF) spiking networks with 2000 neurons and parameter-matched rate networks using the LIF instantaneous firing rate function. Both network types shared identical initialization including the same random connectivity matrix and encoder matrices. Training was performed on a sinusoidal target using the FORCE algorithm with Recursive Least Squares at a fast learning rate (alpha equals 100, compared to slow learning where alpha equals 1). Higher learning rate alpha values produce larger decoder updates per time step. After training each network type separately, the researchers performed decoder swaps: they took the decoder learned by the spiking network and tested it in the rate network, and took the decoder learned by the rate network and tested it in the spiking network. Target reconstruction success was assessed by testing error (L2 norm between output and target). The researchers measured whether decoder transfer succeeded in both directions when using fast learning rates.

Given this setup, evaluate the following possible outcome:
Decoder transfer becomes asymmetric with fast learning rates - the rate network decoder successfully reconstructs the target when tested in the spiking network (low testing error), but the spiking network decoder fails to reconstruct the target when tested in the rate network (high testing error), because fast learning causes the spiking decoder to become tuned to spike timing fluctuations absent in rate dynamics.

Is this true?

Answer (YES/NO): NO